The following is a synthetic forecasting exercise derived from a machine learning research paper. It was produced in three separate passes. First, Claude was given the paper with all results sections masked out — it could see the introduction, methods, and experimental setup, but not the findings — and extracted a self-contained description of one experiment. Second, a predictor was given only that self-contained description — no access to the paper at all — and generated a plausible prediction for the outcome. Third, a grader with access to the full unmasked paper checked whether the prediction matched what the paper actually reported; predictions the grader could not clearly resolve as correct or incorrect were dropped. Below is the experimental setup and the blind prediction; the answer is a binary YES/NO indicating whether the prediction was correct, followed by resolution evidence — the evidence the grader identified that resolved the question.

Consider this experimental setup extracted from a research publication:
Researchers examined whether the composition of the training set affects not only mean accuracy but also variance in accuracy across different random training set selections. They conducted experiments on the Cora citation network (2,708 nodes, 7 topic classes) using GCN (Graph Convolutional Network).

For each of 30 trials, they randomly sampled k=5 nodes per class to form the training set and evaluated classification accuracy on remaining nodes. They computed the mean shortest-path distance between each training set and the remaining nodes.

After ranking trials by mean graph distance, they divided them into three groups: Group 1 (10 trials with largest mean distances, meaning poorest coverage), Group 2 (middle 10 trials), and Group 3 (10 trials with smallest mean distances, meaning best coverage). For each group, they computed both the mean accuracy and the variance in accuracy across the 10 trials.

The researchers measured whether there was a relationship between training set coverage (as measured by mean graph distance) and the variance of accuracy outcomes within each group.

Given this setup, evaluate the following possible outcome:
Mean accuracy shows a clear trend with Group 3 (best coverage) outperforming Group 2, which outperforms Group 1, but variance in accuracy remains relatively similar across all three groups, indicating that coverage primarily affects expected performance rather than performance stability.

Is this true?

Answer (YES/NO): NO